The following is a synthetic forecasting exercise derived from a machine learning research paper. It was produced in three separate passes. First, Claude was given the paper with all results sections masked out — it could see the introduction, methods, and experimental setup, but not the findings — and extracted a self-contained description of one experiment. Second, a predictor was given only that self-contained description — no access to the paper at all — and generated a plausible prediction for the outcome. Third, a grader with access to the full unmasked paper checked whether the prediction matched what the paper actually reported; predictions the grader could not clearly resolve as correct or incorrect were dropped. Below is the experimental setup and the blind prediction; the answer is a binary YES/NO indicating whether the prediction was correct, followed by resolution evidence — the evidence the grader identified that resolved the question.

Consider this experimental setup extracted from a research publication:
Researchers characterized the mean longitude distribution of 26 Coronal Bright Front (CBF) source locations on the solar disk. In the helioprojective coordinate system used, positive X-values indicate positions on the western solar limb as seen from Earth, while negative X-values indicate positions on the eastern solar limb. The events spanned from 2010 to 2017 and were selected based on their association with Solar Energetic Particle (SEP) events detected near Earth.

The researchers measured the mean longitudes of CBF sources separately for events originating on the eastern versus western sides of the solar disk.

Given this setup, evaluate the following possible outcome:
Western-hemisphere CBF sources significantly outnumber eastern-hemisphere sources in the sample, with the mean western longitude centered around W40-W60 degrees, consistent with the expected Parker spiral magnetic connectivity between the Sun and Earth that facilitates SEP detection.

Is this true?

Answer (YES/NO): YES